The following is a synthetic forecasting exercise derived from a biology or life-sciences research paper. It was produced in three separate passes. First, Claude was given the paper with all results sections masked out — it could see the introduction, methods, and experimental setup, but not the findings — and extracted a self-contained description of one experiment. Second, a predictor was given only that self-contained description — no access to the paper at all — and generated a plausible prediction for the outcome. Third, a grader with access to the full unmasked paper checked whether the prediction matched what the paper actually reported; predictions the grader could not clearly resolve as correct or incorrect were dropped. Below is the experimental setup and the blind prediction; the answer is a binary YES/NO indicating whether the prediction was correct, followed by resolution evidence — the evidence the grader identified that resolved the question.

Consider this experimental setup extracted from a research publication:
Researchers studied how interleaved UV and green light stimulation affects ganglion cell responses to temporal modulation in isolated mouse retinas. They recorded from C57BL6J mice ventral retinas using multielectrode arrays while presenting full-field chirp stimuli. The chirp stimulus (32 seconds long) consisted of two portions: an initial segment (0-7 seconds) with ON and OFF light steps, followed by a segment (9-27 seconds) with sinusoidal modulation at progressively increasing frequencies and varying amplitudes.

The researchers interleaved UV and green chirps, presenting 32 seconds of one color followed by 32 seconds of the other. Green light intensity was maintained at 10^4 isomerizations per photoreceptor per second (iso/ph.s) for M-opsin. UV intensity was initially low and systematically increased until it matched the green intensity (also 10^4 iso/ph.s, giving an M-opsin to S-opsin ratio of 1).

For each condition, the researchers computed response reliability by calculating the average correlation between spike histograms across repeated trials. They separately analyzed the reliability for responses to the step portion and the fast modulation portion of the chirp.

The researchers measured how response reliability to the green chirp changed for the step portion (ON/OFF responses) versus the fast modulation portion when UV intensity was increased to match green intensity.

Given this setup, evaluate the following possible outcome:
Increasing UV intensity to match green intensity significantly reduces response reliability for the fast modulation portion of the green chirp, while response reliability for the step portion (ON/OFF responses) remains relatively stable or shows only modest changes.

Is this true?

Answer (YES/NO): YES